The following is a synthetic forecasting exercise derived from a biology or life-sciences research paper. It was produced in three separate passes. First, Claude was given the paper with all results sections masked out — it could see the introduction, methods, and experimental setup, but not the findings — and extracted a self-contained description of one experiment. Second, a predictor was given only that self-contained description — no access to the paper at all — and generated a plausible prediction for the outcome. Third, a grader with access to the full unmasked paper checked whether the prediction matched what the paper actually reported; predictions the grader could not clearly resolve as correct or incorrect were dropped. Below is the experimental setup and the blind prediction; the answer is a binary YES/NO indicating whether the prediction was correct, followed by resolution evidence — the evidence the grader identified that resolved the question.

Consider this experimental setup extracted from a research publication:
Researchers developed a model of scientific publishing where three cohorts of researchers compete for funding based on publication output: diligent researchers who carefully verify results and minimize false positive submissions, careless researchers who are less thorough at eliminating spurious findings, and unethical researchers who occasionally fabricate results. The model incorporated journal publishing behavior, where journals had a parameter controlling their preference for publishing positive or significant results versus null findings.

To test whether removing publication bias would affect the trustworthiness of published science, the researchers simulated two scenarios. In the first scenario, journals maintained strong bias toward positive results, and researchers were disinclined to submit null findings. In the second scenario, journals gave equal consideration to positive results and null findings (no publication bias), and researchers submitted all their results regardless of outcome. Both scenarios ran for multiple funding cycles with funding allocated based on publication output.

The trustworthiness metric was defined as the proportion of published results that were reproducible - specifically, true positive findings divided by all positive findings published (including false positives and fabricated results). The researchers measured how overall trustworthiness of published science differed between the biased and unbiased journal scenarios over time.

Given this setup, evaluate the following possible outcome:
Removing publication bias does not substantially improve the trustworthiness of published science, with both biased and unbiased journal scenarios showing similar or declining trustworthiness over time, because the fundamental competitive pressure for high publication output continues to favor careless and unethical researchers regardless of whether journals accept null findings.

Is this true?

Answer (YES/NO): NO